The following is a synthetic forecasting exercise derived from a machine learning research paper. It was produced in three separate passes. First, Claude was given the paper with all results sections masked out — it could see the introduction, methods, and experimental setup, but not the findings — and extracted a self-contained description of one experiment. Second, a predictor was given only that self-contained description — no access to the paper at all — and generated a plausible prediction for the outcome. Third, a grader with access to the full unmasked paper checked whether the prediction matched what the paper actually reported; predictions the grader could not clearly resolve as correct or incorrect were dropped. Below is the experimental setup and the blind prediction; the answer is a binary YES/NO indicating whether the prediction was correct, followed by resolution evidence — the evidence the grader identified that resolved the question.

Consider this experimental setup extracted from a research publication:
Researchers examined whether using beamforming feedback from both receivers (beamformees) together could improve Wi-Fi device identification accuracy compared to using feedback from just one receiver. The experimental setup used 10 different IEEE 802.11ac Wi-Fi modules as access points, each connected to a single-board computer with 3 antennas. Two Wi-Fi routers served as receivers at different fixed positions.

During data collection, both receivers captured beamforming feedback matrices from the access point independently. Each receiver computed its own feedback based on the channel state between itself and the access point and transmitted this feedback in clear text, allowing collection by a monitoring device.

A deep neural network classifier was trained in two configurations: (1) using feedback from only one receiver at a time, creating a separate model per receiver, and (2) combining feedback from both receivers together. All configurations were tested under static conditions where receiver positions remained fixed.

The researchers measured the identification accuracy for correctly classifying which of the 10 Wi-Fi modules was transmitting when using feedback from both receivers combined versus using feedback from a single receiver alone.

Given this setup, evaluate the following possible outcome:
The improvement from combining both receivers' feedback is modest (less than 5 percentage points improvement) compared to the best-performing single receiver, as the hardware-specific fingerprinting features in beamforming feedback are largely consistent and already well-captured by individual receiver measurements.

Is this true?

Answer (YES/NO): YES